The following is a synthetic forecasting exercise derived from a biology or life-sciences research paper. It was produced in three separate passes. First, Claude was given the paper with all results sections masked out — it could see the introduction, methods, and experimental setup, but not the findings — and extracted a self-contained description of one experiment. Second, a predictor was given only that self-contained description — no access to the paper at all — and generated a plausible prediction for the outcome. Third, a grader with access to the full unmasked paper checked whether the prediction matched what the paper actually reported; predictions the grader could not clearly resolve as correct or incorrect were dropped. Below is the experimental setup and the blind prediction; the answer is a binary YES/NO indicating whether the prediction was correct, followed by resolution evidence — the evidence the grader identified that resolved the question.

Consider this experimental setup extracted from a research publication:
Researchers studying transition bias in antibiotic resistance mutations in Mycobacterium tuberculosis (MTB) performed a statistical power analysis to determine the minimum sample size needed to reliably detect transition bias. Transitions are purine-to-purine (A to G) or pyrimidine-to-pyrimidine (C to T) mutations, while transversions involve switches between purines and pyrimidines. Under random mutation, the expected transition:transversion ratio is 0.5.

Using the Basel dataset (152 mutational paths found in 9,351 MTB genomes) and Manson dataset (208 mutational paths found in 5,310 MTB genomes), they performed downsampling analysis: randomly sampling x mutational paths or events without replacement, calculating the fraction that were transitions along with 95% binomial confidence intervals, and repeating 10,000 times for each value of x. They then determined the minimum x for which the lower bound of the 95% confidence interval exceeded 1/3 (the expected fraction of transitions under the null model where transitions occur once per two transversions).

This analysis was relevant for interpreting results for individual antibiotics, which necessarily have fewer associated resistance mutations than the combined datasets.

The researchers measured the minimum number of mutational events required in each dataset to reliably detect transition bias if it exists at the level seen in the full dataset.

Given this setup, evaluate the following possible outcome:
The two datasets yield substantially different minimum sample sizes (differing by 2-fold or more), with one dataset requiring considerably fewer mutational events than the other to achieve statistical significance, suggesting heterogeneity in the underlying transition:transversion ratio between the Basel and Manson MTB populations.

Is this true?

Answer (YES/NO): NO